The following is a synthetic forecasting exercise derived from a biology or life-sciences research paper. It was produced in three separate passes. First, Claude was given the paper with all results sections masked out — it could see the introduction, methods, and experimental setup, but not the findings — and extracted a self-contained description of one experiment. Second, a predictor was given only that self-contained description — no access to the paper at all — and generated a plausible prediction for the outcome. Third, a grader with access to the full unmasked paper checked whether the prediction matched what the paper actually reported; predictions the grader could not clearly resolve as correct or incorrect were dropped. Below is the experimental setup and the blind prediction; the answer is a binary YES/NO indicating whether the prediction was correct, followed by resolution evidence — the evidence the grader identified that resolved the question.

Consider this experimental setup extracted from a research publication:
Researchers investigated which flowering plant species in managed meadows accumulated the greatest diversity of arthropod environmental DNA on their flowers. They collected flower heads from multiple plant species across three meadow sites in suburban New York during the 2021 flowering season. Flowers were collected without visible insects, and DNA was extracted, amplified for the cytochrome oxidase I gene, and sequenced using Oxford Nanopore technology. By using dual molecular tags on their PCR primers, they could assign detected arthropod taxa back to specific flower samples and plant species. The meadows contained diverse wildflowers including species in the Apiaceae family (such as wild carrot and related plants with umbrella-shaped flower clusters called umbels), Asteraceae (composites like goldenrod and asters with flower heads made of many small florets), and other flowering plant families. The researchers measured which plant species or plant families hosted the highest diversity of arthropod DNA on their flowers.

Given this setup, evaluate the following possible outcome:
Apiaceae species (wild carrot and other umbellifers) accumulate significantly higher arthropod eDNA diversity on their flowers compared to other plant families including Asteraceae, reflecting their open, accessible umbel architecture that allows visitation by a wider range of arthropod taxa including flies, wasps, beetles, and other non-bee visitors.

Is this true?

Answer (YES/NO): NO